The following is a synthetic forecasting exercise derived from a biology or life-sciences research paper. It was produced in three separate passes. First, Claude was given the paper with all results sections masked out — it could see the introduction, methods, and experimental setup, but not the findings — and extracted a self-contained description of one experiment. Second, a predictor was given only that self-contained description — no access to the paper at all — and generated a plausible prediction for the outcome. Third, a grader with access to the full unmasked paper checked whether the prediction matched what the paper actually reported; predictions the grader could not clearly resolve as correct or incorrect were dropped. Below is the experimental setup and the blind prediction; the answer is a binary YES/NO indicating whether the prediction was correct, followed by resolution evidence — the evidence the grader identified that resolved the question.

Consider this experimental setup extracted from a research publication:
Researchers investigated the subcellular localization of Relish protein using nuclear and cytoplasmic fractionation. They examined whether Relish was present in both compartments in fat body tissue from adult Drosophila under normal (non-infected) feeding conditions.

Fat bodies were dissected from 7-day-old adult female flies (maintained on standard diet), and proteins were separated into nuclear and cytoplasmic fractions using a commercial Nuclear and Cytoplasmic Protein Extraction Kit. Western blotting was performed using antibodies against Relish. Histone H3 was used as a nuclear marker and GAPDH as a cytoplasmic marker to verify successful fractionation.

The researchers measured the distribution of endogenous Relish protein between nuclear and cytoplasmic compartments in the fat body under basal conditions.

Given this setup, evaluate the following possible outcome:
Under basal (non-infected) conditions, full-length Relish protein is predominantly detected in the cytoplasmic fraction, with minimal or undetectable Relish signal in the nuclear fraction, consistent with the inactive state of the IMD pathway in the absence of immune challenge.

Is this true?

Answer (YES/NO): NO